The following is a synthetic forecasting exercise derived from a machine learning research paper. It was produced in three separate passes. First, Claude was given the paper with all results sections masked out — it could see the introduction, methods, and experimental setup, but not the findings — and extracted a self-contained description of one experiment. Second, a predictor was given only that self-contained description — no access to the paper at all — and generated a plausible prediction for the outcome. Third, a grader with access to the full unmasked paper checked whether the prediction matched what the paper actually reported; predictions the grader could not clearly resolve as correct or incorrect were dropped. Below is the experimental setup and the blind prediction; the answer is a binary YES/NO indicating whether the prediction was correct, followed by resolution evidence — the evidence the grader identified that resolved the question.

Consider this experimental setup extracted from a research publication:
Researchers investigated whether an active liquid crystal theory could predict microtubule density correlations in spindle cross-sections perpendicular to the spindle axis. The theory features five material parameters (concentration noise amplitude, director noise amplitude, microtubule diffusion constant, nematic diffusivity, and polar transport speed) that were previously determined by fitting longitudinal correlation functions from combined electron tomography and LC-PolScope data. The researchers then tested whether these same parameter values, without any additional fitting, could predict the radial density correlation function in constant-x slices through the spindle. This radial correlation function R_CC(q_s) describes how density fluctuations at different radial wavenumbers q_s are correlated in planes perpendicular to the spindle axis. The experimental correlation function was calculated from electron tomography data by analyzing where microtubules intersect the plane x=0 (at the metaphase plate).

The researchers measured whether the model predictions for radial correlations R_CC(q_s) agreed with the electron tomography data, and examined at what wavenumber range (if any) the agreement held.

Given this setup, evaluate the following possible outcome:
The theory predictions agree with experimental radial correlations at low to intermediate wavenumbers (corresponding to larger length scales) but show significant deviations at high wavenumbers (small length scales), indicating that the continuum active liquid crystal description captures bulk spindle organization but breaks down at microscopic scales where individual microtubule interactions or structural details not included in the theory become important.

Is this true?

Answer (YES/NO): YES